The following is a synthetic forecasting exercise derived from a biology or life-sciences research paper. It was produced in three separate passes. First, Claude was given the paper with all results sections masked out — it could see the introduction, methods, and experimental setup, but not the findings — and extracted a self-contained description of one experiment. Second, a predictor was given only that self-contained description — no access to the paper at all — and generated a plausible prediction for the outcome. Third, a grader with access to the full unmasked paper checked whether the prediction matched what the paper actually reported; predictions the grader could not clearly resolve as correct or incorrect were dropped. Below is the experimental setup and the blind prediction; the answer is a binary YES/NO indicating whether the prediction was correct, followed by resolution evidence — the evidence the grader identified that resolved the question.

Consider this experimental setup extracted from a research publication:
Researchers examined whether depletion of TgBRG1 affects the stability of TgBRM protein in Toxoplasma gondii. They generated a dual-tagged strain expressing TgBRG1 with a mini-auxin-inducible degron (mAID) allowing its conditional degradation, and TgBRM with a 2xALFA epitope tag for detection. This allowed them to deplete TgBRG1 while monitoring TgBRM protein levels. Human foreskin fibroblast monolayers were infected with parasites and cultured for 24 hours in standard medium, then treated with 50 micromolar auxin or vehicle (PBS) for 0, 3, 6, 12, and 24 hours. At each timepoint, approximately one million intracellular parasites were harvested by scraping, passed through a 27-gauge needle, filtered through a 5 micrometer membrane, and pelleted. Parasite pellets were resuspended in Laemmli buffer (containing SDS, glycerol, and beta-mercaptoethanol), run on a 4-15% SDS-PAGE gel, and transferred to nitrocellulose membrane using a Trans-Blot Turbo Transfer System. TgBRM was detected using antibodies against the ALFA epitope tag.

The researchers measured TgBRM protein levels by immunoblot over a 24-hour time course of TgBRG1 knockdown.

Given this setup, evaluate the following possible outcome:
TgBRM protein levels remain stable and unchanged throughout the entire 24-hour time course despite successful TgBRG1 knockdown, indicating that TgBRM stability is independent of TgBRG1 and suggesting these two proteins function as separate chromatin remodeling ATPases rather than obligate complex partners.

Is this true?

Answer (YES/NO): YES